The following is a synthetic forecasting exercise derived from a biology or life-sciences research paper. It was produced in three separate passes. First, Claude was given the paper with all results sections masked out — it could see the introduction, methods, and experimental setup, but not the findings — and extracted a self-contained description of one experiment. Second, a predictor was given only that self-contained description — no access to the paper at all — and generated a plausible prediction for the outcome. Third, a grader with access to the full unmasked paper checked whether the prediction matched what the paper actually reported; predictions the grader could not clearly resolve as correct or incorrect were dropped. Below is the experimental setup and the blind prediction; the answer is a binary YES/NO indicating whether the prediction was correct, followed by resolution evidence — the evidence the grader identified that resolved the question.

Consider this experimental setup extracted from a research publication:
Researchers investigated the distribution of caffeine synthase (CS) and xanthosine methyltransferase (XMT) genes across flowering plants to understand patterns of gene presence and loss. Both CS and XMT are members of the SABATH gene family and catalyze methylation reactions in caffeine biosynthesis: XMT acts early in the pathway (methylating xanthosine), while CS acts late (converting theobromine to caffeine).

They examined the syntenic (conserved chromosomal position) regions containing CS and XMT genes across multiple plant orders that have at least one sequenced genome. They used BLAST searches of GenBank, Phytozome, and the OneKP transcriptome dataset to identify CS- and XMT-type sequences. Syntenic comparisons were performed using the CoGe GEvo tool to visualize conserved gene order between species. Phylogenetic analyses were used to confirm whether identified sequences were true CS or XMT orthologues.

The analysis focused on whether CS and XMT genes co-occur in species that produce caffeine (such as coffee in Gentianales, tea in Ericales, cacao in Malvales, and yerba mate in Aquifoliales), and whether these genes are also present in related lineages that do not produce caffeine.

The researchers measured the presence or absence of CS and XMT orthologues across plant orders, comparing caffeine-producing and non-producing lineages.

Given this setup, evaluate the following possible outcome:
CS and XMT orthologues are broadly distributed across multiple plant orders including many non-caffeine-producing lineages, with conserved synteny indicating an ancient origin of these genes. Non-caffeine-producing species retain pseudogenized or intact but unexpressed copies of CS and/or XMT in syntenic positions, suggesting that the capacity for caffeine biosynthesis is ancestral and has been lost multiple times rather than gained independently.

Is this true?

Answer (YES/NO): NO